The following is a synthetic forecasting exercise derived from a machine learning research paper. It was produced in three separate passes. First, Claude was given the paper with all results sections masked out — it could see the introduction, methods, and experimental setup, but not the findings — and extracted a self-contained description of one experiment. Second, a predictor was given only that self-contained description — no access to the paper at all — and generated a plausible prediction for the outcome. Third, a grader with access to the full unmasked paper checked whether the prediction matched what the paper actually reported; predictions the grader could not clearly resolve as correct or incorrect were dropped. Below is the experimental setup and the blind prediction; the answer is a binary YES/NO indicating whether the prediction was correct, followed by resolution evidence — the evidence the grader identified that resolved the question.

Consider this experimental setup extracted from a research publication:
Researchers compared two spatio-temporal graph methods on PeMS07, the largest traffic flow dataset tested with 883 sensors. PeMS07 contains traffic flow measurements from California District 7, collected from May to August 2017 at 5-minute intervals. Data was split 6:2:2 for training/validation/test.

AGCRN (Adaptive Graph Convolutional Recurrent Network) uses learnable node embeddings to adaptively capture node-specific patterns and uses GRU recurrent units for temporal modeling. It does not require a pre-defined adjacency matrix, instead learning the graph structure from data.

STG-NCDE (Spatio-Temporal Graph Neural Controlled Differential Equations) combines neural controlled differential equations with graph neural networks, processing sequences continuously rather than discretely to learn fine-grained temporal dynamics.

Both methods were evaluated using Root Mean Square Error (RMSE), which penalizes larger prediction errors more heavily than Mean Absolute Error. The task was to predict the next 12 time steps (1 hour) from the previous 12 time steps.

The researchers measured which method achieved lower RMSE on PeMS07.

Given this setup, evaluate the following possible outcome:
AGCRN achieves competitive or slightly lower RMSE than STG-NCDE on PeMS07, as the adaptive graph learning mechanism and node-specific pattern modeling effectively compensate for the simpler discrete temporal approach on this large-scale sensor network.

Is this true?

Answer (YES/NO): NO